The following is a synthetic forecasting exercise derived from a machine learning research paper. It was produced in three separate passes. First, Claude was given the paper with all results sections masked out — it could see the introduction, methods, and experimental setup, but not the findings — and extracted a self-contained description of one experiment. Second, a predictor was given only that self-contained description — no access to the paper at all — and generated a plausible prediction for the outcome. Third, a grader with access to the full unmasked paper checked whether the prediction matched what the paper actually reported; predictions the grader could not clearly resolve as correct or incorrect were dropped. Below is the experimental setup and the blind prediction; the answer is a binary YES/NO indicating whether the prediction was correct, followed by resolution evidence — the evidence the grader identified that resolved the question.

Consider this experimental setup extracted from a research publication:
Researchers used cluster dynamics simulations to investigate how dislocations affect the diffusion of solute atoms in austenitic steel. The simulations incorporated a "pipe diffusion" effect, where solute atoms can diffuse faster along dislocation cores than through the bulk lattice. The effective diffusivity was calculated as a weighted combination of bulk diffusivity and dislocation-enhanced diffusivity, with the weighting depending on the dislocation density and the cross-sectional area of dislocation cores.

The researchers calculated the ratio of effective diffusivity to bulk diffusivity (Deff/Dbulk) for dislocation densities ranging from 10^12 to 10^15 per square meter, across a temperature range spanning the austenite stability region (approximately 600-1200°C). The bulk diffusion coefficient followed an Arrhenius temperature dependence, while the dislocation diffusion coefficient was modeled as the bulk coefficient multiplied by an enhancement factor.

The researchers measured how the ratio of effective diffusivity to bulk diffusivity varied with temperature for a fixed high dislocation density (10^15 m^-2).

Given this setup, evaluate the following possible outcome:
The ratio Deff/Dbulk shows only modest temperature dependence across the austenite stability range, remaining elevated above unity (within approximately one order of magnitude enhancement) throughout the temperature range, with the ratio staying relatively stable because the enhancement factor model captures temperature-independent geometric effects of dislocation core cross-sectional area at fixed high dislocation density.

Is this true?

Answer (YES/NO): NO